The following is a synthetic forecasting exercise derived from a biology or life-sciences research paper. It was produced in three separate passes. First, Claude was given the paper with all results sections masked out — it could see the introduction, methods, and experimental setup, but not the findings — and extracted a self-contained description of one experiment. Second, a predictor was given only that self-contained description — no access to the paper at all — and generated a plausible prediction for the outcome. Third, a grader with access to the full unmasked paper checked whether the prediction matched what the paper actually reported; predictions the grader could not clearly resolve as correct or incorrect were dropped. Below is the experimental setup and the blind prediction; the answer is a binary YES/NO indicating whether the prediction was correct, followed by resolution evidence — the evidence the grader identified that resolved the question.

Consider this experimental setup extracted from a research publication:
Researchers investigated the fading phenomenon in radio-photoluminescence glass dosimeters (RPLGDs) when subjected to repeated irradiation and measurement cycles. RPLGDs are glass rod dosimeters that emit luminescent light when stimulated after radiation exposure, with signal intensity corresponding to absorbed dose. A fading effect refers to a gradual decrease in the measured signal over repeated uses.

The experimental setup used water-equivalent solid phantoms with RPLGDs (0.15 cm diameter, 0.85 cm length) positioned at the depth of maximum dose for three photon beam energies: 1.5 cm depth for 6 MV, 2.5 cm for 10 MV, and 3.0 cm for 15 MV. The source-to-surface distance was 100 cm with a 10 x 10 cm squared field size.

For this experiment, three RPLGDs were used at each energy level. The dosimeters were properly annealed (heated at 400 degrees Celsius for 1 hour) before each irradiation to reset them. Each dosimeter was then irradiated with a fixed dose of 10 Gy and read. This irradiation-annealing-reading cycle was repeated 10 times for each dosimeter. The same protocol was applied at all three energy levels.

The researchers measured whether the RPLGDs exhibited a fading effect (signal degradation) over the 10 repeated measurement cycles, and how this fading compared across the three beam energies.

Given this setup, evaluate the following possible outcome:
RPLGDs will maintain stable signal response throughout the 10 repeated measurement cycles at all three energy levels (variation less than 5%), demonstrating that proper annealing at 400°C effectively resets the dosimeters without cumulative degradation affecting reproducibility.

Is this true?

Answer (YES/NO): NO